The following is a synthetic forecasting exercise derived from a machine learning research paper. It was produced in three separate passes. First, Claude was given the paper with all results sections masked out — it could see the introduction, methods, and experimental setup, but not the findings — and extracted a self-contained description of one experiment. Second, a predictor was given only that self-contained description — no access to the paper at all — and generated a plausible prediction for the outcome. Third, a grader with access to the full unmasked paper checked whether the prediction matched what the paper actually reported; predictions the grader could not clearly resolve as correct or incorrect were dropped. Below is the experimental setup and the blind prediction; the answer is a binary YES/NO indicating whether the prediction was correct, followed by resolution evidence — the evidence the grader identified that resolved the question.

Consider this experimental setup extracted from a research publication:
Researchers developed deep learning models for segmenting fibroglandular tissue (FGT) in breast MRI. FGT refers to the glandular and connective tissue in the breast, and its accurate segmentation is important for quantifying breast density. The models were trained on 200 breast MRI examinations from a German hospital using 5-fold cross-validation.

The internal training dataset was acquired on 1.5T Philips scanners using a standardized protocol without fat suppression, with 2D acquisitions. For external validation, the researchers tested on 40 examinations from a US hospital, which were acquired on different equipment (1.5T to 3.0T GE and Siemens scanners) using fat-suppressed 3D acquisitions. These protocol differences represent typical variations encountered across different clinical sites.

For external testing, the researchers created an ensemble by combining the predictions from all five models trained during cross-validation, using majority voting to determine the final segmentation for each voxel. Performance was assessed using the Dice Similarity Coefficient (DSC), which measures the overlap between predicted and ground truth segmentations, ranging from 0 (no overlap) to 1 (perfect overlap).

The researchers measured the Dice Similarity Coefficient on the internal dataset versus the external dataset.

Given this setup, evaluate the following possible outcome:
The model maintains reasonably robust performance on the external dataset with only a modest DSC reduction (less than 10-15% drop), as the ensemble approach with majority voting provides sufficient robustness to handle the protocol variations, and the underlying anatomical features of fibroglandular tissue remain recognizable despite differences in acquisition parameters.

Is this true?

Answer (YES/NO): YES